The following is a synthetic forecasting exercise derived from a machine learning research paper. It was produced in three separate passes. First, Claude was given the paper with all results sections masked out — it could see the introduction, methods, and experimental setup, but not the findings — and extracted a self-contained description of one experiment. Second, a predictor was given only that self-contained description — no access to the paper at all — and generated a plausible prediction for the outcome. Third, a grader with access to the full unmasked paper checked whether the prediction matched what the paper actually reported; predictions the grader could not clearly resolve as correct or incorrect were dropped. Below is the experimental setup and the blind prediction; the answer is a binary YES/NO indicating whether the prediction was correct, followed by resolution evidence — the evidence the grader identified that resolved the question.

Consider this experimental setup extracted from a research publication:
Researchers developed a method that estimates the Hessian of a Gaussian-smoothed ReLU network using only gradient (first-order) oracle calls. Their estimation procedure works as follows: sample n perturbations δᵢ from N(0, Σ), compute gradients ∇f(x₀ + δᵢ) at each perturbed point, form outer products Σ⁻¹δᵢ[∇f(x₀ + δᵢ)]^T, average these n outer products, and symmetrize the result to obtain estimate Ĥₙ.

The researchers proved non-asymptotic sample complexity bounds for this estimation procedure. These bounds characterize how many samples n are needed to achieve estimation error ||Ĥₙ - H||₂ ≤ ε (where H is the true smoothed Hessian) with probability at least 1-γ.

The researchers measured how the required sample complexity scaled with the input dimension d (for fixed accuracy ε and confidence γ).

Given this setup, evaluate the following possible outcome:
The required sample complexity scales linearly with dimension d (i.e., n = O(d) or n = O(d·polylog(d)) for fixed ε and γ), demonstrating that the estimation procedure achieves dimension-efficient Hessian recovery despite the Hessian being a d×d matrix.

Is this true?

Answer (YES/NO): YES